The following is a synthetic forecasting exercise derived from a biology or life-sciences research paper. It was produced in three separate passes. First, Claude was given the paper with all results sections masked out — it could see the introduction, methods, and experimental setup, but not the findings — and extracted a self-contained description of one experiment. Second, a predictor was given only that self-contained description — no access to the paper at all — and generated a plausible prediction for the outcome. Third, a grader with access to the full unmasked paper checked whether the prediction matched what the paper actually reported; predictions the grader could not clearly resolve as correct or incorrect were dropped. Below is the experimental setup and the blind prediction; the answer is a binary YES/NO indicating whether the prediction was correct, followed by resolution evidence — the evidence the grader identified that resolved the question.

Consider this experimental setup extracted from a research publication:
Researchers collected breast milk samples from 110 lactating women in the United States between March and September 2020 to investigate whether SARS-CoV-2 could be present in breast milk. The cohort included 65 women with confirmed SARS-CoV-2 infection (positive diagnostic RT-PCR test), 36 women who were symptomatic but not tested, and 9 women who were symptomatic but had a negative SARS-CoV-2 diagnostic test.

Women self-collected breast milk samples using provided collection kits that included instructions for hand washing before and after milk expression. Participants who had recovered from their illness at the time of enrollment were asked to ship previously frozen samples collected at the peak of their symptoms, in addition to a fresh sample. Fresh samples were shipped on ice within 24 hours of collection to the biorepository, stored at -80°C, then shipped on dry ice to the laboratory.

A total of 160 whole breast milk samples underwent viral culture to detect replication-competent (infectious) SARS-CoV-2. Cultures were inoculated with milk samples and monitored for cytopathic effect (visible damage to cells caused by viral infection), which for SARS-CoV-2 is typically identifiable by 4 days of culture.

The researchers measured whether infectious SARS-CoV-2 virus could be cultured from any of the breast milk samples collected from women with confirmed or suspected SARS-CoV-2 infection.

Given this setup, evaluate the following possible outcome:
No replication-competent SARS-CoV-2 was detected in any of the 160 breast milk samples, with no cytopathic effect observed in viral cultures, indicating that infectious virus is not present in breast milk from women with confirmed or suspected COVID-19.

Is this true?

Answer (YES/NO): YES